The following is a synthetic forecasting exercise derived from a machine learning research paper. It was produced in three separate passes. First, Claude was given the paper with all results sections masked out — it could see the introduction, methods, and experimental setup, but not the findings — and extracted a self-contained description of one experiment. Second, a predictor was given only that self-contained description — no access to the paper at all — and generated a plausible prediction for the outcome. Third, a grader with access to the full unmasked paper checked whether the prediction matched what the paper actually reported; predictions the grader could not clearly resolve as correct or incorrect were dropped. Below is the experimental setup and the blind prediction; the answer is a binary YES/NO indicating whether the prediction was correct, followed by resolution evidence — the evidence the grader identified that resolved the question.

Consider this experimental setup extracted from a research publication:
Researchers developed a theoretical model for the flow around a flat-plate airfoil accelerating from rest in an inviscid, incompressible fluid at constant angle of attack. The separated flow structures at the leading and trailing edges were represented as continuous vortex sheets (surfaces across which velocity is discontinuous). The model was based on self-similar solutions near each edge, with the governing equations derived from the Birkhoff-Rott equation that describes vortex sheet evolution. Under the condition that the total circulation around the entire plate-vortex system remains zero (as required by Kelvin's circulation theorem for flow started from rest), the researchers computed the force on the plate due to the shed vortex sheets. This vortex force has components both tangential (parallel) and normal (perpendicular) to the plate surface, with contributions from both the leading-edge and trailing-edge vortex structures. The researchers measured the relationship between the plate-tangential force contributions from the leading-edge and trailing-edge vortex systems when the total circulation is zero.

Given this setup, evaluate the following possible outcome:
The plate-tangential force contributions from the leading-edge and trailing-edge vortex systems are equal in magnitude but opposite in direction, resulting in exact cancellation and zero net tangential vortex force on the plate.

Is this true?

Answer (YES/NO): YES